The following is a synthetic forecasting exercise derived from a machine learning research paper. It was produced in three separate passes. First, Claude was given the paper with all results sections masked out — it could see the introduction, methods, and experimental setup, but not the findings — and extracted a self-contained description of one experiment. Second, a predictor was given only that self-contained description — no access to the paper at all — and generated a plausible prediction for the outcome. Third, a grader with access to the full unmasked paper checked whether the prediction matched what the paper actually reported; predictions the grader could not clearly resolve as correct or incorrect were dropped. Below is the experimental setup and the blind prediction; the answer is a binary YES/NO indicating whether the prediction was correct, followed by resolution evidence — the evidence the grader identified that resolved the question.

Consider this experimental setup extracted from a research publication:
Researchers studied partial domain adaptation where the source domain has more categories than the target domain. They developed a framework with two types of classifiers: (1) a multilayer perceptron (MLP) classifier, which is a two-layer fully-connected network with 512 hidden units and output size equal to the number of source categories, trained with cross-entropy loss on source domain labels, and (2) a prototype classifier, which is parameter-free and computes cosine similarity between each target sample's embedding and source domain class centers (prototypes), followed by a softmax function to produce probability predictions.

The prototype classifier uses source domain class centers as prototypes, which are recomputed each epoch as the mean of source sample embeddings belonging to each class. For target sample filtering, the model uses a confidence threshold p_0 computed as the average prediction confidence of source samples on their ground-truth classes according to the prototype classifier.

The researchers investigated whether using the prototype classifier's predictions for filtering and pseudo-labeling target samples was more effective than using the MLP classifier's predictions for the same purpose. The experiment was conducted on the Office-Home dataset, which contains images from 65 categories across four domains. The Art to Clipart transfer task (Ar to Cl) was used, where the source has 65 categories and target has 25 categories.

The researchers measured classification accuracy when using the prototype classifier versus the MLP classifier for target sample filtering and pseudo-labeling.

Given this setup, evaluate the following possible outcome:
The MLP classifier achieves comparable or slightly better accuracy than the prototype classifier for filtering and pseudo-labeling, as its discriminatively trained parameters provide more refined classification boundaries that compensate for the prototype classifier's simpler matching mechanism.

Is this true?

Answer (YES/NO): NO